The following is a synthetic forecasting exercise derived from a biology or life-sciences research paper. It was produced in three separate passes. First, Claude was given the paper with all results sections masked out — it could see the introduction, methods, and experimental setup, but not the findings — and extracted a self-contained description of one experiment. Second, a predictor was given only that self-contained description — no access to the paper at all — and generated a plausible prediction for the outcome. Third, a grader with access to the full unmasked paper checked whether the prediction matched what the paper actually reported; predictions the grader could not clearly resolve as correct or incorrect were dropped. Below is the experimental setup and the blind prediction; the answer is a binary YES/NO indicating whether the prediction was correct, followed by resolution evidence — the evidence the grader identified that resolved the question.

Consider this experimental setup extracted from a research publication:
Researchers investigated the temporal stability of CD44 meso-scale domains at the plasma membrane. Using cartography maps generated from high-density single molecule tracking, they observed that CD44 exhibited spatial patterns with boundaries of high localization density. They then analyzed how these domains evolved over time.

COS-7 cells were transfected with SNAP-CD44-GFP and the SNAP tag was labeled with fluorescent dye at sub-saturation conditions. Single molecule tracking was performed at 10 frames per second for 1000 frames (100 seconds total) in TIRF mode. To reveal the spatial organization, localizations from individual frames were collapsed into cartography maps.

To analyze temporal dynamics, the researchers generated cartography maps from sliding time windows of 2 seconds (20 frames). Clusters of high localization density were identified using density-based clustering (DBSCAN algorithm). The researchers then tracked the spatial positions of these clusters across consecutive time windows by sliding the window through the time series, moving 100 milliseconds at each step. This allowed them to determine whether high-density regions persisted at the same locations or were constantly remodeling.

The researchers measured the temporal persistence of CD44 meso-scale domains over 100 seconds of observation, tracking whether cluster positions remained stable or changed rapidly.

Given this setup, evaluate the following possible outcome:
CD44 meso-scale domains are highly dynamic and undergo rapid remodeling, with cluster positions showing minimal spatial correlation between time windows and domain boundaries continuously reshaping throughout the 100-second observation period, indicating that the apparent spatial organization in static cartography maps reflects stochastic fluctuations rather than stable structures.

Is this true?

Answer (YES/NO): NO